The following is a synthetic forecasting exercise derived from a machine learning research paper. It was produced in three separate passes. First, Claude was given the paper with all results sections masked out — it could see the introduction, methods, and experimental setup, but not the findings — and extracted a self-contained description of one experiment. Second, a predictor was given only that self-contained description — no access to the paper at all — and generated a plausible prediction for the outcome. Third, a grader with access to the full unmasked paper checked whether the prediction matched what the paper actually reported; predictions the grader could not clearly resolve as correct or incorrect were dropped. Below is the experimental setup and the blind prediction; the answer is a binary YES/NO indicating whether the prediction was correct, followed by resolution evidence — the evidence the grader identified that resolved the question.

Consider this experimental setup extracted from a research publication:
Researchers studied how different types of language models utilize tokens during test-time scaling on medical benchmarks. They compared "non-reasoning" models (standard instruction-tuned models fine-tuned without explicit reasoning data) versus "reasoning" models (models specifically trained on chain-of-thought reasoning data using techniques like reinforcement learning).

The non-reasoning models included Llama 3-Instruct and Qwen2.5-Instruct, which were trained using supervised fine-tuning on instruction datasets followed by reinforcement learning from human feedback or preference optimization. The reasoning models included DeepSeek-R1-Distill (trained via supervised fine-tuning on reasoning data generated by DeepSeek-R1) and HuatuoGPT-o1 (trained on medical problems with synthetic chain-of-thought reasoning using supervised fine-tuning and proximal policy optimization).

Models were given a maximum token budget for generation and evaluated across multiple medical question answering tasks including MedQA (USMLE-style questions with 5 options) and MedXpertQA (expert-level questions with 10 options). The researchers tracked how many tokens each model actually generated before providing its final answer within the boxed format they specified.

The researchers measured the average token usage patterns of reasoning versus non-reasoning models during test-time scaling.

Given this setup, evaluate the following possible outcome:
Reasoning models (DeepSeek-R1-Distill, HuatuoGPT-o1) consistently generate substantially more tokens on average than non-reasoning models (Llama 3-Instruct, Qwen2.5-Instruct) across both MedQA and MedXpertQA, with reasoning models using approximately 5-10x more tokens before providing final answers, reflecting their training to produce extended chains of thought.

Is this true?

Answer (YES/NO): NO